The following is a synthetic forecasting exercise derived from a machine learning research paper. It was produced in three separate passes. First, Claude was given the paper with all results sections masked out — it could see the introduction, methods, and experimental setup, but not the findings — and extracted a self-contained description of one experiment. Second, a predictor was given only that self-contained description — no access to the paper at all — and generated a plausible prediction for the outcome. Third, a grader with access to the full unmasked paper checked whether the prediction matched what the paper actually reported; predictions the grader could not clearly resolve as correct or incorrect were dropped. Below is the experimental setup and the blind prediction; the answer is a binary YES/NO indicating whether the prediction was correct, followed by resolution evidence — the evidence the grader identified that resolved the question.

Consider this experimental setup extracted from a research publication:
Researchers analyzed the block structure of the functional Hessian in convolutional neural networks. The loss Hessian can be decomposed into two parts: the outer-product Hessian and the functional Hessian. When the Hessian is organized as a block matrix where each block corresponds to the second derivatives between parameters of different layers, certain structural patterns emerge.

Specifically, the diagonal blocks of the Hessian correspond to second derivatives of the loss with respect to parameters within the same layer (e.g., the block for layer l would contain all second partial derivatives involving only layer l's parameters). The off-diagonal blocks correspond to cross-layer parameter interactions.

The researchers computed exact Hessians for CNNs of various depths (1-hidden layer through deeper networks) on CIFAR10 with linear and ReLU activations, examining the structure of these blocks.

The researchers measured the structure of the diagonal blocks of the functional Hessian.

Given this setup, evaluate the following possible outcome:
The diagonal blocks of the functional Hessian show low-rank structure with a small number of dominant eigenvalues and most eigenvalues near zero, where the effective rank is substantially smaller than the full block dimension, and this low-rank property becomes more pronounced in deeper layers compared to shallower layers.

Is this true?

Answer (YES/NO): NO